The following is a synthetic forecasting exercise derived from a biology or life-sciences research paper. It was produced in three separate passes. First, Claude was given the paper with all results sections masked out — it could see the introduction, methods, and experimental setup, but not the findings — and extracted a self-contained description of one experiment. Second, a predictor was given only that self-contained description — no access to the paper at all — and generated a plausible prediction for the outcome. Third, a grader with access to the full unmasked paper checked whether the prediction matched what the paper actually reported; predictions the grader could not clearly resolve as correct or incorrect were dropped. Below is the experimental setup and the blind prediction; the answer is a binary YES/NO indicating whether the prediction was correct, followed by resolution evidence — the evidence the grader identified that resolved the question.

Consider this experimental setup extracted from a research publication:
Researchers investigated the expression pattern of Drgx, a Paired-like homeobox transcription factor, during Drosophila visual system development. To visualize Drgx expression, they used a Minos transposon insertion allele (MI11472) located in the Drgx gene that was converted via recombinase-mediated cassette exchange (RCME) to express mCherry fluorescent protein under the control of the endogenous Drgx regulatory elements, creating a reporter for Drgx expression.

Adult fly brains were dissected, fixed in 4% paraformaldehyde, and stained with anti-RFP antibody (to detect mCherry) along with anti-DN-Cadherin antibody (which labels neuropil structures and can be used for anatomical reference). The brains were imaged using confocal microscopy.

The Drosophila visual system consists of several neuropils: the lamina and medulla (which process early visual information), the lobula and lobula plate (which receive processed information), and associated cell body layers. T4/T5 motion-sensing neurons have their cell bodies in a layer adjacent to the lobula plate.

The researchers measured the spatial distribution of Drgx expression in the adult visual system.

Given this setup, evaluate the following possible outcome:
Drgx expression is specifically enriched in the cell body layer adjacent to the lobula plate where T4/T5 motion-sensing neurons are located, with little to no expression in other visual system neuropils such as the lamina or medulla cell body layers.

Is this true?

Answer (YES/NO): NO